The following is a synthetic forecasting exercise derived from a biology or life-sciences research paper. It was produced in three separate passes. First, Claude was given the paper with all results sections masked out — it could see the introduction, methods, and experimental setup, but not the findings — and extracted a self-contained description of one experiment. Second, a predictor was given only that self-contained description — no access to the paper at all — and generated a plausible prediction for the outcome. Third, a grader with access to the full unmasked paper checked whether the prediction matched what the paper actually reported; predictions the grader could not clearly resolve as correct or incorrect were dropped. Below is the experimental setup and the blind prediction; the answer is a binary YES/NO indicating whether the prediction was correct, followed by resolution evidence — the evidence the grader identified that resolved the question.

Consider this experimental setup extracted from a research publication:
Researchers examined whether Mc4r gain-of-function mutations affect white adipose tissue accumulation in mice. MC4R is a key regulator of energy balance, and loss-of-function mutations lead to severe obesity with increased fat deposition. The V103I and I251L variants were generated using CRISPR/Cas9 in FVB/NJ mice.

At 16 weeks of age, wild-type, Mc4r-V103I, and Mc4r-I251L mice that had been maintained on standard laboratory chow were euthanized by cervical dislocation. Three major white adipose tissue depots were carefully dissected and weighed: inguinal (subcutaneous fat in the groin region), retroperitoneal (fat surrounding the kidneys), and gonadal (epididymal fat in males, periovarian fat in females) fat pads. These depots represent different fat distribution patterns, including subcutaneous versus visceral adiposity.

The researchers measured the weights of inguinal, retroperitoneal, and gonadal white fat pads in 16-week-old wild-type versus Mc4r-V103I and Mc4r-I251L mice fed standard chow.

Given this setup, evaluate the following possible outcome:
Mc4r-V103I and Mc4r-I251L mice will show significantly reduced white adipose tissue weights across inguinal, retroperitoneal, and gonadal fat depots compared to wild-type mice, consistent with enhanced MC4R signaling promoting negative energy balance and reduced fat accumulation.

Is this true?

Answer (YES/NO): NO